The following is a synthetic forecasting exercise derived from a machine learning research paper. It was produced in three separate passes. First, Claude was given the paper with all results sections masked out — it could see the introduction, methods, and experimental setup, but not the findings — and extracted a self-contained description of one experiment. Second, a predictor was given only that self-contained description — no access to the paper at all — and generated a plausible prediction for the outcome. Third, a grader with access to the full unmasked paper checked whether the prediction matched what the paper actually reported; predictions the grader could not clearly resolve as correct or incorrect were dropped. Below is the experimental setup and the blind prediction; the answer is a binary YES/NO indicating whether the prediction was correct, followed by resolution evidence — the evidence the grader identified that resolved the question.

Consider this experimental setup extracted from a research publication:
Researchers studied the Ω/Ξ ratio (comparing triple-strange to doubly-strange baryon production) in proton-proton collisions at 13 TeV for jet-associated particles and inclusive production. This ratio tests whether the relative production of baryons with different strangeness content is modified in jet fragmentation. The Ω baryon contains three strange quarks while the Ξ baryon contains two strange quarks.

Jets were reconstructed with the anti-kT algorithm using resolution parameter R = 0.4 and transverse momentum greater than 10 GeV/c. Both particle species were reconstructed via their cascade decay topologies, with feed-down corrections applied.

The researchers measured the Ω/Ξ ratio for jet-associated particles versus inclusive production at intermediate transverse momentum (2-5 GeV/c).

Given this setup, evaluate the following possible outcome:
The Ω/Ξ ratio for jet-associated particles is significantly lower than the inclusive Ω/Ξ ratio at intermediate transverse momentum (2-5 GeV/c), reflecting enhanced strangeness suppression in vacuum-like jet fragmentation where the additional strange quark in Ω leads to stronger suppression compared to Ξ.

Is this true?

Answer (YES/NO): NO